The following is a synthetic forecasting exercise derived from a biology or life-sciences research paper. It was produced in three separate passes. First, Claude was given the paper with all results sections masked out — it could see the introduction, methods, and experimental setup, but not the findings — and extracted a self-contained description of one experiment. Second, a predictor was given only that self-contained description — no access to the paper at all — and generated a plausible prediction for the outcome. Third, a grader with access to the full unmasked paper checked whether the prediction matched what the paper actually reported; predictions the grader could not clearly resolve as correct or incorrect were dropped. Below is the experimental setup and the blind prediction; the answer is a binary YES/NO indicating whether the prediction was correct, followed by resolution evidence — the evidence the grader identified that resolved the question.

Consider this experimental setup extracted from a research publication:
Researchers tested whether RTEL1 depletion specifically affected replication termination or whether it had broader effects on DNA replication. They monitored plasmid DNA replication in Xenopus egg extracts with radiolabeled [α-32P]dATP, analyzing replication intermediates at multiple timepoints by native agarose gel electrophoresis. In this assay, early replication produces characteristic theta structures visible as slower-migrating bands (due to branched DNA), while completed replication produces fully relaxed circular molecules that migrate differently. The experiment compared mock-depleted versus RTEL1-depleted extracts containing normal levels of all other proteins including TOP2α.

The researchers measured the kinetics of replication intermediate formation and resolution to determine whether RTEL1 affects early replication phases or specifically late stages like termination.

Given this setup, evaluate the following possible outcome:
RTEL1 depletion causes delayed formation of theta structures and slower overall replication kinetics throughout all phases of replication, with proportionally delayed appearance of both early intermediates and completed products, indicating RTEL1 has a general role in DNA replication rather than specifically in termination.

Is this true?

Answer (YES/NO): NO